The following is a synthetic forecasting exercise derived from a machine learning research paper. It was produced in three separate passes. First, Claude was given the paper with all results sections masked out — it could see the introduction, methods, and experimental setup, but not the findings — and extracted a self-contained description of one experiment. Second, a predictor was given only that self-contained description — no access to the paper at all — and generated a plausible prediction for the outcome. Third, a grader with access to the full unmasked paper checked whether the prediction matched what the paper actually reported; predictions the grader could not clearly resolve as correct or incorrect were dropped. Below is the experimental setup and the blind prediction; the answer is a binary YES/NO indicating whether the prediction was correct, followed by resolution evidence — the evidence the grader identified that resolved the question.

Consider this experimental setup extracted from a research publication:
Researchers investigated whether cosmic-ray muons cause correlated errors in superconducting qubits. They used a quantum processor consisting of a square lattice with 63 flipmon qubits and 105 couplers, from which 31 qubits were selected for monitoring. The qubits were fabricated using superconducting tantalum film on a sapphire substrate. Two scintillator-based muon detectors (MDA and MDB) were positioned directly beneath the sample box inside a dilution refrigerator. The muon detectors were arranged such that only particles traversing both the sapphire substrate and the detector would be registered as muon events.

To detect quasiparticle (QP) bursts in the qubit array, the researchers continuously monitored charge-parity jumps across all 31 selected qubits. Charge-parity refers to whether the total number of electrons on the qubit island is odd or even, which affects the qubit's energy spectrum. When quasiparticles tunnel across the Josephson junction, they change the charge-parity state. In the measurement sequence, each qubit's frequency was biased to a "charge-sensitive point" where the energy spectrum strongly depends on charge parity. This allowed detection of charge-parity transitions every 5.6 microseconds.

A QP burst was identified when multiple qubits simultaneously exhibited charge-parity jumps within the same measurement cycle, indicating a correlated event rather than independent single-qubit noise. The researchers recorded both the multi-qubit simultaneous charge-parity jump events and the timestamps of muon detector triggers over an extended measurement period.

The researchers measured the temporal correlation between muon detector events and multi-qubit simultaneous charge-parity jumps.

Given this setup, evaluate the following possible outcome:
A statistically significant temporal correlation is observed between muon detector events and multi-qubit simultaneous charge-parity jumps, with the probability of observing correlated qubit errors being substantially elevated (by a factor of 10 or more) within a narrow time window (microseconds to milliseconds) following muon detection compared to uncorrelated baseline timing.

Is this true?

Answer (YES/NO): YES